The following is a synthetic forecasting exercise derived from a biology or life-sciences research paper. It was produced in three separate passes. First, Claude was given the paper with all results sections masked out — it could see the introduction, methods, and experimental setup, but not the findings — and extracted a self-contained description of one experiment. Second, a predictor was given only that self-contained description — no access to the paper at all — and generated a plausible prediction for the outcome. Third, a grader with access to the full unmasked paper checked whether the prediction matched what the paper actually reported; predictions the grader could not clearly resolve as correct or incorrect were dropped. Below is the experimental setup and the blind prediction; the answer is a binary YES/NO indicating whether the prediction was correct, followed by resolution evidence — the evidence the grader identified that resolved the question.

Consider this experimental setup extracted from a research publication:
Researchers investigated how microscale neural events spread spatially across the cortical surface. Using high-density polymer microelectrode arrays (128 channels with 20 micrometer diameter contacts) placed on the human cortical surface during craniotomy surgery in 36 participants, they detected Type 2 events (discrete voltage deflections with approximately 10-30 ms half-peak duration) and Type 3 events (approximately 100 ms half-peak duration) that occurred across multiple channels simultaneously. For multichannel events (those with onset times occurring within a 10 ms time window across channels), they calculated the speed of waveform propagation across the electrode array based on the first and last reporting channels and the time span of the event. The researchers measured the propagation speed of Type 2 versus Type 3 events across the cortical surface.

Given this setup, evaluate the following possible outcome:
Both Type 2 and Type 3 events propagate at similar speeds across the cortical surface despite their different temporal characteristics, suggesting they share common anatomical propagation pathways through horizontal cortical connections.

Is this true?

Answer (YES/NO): NO